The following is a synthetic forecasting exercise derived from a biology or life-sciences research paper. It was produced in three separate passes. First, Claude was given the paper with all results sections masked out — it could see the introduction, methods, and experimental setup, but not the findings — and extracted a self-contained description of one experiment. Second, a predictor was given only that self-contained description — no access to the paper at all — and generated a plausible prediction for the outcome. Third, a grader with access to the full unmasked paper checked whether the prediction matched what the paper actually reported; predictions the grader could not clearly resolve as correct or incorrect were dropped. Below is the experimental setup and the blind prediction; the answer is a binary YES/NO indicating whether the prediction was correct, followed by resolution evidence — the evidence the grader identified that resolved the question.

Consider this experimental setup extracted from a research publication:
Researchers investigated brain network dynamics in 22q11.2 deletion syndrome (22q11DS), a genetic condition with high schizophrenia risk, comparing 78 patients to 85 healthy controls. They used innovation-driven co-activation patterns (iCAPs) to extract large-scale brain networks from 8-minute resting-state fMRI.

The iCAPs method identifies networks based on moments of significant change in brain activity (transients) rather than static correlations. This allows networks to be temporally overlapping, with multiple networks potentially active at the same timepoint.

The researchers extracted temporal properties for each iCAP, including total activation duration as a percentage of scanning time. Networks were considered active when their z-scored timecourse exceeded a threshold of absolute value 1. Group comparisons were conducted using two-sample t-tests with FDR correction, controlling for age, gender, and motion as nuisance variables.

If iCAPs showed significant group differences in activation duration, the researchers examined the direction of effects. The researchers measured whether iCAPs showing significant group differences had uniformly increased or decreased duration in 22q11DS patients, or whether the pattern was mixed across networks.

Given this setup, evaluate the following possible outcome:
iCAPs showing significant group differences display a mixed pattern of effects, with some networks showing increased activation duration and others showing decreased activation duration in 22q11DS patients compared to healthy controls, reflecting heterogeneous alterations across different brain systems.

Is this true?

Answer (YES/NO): YES